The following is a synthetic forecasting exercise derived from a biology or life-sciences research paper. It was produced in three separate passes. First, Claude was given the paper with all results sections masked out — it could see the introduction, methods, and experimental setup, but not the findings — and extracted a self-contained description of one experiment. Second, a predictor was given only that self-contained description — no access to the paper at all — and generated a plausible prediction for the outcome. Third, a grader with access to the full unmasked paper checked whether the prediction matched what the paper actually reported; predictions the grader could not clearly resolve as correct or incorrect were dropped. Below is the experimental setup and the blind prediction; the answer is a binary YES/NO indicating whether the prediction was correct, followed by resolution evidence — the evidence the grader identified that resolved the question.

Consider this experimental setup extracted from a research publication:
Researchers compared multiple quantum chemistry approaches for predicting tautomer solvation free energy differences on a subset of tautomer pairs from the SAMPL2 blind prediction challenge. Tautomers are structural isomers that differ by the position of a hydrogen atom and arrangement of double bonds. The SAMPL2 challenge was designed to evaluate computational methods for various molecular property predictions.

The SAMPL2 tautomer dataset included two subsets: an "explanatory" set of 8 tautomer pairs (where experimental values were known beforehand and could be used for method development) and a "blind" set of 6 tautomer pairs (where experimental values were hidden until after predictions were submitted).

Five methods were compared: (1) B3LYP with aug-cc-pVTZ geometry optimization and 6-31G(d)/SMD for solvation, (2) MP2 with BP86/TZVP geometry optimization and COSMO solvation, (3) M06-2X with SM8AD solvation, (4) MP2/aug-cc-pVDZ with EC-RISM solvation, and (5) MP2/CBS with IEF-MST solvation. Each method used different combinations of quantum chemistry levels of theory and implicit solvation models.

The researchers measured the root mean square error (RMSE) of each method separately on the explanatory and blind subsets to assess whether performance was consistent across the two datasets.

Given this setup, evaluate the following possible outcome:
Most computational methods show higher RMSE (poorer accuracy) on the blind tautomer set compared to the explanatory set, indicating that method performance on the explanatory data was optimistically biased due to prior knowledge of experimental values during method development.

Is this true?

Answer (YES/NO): NO